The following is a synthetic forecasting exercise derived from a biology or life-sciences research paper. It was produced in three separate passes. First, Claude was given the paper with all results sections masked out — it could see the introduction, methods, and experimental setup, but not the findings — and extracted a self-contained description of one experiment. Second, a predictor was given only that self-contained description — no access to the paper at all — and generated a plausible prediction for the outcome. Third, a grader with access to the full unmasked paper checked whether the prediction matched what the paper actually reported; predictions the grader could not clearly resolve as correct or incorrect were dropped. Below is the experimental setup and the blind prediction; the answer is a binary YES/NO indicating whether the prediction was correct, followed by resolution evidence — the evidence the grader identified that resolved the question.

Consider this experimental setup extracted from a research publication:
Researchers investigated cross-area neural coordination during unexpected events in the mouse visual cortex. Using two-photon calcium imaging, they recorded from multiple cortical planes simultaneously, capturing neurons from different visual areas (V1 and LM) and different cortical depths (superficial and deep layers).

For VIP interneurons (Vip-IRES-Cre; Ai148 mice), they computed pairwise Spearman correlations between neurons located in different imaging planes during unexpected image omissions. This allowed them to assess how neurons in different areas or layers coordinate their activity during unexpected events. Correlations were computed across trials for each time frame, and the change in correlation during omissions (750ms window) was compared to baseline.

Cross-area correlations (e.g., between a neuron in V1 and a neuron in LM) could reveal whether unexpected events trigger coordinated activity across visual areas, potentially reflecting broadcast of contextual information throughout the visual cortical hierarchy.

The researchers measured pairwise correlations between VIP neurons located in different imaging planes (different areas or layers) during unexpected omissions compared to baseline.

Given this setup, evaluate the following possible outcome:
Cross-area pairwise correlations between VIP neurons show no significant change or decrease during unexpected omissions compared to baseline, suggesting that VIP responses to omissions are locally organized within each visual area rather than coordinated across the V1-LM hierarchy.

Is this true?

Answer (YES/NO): NO